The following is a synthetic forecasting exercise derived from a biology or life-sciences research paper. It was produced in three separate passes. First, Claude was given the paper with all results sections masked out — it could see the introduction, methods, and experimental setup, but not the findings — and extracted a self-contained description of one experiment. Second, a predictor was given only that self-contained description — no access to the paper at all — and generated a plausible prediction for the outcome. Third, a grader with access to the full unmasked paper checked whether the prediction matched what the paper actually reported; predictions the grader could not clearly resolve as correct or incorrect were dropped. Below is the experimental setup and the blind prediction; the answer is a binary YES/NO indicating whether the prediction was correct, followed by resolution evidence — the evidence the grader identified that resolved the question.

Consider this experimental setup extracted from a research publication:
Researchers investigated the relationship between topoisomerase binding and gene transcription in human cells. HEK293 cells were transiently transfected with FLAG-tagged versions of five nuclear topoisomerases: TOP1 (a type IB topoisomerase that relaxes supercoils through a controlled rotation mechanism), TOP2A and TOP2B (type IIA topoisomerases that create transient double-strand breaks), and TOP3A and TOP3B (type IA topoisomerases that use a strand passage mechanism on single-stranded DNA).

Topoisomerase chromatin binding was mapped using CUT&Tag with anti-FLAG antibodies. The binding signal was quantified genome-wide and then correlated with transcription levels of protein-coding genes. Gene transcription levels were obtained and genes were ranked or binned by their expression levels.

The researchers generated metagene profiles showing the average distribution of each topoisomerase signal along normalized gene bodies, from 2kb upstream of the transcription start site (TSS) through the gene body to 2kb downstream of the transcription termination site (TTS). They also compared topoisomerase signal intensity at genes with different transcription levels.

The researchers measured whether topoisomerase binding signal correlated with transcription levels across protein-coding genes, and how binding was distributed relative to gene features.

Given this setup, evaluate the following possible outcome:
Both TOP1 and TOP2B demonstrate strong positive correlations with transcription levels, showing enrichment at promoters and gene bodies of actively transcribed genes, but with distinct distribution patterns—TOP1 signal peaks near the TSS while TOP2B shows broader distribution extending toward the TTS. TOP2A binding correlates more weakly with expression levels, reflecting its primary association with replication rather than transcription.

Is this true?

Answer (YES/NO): NO